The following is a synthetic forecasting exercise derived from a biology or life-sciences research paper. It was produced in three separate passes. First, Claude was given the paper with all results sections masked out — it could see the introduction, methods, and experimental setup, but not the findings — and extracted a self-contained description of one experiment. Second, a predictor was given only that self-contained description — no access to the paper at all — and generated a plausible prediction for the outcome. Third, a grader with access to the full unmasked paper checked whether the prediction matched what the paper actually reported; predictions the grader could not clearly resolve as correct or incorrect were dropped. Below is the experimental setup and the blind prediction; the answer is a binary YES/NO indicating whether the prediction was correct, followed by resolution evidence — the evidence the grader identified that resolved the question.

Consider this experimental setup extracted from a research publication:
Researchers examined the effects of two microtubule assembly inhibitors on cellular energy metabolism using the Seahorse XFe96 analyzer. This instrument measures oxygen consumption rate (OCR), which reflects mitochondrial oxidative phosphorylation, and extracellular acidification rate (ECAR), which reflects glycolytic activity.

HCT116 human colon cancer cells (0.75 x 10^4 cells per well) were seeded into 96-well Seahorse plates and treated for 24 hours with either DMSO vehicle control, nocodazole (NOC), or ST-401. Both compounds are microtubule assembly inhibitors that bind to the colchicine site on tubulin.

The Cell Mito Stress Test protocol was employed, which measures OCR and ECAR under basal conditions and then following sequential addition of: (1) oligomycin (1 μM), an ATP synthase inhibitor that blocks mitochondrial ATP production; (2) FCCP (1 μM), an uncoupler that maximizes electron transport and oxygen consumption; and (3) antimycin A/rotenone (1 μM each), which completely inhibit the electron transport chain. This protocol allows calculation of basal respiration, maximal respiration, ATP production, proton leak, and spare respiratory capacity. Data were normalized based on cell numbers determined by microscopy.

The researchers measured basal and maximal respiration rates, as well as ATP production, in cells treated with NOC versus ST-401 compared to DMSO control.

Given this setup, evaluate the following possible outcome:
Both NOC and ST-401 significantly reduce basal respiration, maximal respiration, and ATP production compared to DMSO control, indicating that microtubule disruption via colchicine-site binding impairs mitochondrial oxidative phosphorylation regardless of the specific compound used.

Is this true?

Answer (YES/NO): NO